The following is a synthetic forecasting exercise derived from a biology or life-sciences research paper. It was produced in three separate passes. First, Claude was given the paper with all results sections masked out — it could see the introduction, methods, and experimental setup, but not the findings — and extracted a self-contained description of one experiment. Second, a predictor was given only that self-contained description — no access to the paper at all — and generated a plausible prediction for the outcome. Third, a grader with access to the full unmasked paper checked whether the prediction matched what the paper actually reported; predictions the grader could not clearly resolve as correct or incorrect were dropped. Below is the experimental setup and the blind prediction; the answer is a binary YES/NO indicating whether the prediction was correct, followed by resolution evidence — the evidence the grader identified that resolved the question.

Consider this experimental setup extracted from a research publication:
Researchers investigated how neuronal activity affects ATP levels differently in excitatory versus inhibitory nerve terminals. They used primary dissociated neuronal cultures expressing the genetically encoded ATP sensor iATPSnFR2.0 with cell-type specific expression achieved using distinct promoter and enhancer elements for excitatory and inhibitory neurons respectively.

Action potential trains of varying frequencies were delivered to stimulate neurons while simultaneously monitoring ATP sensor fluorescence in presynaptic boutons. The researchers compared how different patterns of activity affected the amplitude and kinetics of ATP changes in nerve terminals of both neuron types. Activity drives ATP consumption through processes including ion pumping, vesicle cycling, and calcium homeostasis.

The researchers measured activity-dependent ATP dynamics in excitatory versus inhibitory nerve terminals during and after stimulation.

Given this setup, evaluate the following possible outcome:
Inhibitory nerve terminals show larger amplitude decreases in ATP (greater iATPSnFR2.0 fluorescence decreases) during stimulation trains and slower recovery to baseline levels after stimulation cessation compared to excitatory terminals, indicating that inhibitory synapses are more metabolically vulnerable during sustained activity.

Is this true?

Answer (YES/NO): NO